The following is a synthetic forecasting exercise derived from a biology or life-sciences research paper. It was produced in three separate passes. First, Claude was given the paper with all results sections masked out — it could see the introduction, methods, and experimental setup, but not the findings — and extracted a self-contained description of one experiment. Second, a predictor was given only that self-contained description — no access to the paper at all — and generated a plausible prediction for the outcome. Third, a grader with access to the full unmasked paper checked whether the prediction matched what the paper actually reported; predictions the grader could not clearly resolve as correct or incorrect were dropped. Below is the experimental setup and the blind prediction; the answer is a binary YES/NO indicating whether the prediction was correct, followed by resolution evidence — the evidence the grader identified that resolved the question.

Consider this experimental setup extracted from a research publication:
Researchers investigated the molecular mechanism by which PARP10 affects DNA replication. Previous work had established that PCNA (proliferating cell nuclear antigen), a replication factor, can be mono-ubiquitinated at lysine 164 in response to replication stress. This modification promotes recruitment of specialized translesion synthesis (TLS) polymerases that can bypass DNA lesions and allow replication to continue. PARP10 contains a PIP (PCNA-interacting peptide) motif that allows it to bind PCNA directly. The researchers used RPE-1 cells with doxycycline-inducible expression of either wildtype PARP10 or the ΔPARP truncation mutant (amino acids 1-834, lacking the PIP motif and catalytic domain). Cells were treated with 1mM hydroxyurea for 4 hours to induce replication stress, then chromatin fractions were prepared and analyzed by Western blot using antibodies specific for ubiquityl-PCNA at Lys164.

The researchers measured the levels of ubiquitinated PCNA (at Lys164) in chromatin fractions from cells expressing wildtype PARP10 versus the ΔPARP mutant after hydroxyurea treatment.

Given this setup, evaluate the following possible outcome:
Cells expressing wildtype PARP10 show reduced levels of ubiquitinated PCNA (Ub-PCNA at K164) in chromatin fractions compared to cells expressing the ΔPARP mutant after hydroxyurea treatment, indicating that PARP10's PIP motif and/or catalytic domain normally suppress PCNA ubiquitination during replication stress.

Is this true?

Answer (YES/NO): NO